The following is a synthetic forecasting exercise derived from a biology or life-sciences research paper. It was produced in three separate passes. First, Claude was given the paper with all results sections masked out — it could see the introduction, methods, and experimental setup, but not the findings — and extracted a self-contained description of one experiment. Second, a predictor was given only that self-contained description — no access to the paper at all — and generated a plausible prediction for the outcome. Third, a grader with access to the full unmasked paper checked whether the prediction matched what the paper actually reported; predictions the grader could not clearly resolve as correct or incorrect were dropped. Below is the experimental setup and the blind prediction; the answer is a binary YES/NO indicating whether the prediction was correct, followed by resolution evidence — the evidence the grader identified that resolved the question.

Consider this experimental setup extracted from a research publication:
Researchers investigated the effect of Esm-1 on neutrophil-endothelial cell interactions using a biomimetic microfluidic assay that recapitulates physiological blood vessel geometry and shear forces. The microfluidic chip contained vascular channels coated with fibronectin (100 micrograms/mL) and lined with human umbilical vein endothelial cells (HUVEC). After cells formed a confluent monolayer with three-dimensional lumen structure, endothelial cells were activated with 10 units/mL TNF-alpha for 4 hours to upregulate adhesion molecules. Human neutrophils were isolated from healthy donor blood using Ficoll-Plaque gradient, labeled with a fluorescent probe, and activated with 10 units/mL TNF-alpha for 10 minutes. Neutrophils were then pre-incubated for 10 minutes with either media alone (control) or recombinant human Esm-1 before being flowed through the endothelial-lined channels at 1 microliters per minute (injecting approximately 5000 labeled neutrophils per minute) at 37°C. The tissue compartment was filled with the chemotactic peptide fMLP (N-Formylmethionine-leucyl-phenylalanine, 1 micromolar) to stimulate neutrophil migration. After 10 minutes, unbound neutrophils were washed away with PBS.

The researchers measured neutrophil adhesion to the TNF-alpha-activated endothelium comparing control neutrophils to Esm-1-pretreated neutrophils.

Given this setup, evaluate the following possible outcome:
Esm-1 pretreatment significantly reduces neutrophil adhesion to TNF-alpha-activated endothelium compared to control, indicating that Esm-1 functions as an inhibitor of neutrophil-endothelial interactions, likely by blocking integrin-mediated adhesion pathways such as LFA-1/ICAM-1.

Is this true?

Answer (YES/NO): NO